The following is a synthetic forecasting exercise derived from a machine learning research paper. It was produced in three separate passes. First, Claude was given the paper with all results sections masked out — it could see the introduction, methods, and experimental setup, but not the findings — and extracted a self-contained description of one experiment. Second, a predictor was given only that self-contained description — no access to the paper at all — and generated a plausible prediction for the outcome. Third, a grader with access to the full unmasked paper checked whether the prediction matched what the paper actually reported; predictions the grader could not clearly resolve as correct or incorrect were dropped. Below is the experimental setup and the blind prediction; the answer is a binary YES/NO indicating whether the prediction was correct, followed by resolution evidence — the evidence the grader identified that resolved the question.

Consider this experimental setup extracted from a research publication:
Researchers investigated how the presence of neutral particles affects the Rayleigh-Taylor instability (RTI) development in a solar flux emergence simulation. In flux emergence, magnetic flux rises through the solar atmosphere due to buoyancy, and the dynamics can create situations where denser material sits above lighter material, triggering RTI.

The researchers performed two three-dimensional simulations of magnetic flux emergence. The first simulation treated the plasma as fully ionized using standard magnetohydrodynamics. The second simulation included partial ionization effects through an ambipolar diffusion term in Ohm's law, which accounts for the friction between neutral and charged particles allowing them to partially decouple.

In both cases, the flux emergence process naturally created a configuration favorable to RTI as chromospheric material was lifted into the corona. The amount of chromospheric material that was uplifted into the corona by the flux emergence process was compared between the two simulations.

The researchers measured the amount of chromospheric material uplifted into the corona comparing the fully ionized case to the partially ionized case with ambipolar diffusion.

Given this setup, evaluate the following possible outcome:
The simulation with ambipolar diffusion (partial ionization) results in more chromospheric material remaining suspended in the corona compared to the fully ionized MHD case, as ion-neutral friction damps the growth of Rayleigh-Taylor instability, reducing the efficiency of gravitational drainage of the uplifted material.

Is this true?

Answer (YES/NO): NO